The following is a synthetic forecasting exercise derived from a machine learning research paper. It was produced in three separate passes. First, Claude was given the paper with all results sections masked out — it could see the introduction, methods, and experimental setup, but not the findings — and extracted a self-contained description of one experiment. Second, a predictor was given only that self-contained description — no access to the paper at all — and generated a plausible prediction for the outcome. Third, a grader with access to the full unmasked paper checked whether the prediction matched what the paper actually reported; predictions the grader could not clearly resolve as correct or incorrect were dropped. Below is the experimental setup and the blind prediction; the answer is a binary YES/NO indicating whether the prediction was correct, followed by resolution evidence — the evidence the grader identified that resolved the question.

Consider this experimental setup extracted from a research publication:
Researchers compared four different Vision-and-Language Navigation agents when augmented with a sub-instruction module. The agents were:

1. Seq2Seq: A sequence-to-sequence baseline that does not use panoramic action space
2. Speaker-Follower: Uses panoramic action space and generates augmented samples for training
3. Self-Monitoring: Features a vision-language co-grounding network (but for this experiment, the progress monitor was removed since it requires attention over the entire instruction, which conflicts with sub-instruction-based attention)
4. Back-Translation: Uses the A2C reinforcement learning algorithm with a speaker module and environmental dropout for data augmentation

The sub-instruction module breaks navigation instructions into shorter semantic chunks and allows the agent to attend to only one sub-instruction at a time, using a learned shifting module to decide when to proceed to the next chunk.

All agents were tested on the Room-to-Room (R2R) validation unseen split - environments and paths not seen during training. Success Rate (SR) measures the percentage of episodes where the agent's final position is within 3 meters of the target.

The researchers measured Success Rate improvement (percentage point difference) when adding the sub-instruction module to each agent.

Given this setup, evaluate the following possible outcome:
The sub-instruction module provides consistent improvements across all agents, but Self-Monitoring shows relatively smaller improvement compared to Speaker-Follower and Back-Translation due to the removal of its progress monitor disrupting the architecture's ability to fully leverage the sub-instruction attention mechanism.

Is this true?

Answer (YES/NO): NO